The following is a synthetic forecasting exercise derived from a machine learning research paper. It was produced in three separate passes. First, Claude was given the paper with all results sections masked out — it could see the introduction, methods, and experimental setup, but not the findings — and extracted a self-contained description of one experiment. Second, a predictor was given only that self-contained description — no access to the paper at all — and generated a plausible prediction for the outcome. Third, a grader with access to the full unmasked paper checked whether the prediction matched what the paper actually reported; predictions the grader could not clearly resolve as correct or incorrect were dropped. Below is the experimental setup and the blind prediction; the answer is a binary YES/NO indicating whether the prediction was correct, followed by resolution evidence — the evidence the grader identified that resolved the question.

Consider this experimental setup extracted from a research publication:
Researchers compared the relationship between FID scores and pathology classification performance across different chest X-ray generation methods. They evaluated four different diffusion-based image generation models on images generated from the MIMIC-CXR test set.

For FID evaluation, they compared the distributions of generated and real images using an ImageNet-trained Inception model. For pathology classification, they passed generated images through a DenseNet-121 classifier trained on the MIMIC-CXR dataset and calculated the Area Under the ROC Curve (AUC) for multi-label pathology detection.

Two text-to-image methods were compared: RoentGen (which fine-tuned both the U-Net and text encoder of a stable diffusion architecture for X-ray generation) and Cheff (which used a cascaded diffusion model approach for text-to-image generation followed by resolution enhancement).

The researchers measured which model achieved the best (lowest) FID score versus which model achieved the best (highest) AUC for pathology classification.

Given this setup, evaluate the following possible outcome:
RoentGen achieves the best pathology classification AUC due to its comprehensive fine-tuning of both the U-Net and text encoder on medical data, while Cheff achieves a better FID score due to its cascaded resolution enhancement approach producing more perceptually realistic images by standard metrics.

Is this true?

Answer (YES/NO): NO